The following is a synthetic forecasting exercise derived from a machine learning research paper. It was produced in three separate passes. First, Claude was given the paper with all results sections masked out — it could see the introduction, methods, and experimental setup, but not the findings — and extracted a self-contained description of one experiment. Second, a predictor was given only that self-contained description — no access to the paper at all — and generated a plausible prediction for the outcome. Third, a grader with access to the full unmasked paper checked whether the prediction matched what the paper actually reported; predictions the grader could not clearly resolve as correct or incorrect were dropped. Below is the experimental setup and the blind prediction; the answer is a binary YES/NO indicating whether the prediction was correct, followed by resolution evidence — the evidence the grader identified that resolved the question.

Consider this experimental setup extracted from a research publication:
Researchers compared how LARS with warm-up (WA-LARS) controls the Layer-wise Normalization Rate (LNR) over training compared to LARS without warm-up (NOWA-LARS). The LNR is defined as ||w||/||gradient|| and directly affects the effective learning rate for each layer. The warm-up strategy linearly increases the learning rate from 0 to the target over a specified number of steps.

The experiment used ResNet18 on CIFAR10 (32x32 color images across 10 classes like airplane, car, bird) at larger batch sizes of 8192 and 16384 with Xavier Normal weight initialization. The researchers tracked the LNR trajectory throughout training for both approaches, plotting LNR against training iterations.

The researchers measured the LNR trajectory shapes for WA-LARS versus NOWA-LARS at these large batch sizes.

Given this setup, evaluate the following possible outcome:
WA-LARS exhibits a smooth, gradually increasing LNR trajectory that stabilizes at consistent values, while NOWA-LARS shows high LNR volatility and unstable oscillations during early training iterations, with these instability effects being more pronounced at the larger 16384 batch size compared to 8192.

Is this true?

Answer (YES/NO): NO